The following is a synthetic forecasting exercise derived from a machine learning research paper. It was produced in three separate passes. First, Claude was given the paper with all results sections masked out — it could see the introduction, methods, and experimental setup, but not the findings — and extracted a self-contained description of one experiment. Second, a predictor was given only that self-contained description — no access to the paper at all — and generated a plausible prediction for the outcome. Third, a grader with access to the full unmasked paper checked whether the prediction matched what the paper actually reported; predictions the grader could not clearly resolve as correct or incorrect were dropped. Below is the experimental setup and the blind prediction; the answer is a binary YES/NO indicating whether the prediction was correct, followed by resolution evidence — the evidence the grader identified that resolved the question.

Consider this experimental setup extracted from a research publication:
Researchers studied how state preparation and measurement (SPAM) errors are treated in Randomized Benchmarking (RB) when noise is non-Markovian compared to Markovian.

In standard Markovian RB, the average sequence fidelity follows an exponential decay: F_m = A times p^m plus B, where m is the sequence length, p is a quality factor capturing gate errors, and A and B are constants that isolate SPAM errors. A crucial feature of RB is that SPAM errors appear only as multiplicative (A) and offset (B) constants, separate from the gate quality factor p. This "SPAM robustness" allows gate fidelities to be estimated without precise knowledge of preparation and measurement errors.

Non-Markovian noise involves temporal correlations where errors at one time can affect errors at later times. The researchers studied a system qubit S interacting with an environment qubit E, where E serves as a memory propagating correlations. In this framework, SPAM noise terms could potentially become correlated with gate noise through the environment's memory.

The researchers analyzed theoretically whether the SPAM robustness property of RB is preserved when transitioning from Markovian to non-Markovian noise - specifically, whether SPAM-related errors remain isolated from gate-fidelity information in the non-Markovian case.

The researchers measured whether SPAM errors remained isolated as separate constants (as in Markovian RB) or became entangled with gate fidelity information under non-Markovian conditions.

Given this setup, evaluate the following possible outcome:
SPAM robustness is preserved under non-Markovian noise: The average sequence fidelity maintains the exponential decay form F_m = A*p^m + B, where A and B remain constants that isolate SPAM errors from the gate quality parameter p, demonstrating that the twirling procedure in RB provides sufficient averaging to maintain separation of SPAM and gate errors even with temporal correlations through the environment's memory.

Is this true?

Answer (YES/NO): NO